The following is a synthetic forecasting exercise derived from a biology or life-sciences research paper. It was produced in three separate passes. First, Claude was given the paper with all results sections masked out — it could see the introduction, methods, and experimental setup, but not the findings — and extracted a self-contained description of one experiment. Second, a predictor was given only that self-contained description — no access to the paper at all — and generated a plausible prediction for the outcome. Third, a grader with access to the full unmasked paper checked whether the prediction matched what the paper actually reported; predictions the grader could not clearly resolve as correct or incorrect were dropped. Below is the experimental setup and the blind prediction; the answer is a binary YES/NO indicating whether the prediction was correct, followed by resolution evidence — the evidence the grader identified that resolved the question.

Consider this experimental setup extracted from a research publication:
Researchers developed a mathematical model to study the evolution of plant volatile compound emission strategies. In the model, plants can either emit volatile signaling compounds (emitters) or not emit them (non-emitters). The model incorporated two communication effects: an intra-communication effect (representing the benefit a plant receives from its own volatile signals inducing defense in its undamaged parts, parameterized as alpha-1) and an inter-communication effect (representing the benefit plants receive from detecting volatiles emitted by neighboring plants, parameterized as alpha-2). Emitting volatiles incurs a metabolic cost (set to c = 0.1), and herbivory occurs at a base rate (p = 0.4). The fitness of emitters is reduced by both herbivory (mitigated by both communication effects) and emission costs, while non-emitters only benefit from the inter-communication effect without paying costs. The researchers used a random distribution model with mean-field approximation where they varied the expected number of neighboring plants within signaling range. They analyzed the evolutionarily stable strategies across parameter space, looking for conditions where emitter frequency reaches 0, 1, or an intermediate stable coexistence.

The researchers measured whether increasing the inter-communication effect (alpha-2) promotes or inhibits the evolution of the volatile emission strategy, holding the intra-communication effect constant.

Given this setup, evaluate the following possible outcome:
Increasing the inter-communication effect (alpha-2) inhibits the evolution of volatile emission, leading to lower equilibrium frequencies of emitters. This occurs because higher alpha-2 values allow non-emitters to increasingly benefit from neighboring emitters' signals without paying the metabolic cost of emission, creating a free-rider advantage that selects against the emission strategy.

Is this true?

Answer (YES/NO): YES